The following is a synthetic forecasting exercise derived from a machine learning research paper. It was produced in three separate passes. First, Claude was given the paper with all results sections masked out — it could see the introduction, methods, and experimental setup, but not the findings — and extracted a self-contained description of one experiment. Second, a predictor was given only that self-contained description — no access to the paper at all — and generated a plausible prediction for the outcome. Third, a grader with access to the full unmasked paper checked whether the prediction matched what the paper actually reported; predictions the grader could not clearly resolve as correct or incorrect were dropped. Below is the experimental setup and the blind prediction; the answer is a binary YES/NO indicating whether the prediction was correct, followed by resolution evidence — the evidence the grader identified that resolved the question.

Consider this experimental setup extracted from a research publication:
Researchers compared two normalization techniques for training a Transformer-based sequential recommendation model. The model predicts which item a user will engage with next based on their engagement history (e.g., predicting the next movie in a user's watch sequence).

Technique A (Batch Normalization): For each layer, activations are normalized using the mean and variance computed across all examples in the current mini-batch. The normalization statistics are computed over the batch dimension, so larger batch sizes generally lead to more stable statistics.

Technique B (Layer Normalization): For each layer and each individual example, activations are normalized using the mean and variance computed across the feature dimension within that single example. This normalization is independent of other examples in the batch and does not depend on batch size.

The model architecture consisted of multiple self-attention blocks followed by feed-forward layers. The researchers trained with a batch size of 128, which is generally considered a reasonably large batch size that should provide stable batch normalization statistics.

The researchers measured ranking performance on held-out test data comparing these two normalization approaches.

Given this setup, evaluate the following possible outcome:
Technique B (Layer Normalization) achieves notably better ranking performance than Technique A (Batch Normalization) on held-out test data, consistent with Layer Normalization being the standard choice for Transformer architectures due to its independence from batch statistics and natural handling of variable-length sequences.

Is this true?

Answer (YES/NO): YES